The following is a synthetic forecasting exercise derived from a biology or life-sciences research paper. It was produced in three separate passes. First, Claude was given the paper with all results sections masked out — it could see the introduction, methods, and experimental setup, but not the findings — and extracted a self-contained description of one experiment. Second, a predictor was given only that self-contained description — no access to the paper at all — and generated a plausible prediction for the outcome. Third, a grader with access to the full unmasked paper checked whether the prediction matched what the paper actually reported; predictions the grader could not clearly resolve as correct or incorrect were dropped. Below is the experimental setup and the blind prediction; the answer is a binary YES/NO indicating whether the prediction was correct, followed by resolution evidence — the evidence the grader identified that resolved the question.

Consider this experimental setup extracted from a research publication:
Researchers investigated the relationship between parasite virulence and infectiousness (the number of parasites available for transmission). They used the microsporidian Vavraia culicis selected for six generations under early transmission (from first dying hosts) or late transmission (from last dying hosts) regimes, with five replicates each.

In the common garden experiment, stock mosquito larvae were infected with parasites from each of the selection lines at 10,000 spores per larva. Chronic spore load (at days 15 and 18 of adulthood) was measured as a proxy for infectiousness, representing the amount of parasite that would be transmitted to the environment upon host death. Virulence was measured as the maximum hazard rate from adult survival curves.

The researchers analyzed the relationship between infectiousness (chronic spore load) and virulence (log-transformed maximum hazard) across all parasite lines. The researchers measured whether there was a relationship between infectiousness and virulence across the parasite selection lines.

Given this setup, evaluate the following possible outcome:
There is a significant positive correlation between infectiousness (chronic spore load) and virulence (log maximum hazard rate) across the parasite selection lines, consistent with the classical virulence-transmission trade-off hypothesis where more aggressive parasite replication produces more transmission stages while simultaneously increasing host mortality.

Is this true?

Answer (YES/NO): YES